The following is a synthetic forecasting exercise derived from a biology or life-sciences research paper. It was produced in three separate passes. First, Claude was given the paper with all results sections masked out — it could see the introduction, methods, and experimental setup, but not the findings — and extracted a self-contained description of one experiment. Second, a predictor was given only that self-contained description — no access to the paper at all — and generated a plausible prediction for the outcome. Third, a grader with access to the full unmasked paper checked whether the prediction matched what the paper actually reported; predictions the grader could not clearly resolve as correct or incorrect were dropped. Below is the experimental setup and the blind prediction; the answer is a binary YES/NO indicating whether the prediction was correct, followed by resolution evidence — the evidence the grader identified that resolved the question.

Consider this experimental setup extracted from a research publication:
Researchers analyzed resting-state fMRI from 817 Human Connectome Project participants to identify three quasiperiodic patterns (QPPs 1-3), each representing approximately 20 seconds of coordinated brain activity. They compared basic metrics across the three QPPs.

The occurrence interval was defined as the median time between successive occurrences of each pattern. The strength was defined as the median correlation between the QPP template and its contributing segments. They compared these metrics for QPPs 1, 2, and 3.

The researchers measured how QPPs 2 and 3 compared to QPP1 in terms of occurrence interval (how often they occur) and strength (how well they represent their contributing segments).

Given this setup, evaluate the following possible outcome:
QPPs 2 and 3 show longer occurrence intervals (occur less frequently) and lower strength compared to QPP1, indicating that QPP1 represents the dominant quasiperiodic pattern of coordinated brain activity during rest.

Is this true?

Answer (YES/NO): NO